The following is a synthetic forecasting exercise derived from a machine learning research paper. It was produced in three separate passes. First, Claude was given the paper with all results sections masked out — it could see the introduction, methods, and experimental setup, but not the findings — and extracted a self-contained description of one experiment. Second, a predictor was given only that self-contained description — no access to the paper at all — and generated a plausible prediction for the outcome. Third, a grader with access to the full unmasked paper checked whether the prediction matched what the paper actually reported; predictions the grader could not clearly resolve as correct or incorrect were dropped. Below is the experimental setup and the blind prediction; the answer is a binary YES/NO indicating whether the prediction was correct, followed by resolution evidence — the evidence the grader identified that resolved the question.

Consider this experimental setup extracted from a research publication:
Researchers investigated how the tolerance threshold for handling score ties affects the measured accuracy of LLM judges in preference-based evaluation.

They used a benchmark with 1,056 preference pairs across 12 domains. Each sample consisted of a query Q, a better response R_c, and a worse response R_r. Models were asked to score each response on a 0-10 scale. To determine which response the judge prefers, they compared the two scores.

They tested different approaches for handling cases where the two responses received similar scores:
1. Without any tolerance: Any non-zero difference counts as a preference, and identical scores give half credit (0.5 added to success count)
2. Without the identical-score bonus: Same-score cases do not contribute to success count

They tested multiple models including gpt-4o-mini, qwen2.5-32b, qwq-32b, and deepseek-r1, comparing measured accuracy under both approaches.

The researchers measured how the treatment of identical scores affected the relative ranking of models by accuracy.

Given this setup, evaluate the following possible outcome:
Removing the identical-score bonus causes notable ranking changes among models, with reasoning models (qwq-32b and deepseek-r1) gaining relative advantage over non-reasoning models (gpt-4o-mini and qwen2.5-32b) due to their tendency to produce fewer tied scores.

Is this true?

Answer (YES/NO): YES